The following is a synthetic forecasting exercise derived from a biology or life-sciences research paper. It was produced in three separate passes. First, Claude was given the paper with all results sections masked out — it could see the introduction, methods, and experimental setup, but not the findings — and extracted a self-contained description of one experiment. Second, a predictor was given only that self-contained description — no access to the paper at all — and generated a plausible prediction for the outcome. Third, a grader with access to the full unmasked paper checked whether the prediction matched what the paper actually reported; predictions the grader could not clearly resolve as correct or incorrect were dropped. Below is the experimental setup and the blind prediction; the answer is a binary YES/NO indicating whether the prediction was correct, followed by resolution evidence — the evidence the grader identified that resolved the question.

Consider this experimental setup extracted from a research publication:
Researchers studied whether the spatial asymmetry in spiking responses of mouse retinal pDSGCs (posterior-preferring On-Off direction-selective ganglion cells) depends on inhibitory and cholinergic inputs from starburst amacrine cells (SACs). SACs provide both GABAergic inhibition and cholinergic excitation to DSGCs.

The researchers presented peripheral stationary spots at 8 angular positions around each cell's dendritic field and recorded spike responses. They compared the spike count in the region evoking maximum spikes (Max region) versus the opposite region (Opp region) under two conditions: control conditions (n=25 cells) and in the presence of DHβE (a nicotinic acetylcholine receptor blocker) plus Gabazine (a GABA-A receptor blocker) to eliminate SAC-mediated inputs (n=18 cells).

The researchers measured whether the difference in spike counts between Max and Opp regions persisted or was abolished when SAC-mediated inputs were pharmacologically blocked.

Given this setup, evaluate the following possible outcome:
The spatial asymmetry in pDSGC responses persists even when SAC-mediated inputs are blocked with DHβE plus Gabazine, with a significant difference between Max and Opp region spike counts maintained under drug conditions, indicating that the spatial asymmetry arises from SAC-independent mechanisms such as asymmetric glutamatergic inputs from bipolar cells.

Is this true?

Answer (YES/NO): YES